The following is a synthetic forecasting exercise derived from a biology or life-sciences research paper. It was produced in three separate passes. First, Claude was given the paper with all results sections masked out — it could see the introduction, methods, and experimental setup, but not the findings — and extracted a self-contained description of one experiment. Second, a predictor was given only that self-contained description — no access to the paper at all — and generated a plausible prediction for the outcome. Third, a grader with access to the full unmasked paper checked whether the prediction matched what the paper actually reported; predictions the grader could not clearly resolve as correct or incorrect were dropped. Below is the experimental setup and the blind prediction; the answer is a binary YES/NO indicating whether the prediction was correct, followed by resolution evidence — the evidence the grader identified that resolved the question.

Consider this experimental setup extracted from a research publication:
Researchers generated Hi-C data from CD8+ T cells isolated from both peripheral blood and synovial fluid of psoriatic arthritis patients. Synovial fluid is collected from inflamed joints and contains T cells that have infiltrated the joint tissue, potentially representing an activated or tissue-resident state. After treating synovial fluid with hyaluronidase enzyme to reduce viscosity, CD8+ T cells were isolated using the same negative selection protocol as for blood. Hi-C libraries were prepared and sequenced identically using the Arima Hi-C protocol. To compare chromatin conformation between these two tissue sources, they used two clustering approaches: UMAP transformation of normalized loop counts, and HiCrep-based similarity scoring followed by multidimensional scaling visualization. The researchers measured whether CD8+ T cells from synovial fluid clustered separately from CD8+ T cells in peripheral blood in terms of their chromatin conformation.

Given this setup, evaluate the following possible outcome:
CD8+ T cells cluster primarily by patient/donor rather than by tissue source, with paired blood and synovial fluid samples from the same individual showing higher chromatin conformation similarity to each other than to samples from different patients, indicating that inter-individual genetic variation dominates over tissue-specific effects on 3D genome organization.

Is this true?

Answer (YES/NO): NO